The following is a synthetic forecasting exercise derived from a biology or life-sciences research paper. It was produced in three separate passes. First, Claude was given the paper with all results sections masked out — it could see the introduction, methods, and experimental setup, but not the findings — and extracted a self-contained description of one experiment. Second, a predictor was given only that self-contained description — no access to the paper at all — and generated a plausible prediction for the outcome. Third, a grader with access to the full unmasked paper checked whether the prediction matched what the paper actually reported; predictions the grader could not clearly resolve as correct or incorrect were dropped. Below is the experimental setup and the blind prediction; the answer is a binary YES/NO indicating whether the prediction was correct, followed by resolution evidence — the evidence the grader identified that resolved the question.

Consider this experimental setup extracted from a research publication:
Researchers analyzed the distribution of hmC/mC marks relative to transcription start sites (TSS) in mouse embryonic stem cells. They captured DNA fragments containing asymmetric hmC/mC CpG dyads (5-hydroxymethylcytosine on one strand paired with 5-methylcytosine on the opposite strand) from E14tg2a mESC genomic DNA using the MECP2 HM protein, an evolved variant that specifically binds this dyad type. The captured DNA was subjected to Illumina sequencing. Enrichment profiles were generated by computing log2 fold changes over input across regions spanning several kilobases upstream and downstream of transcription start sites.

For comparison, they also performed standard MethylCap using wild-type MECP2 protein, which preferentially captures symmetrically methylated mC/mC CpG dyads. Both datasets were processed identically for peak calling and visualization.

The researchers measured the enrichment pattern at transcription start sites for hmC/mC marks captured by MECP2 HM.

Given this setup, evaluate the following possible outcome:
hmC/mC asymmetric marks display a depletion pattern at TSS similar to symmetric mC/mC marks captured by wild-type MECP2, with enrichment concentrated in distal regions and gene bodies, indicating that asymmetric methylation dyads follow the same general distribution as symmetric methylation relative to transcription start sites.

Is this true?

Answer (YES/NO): YES